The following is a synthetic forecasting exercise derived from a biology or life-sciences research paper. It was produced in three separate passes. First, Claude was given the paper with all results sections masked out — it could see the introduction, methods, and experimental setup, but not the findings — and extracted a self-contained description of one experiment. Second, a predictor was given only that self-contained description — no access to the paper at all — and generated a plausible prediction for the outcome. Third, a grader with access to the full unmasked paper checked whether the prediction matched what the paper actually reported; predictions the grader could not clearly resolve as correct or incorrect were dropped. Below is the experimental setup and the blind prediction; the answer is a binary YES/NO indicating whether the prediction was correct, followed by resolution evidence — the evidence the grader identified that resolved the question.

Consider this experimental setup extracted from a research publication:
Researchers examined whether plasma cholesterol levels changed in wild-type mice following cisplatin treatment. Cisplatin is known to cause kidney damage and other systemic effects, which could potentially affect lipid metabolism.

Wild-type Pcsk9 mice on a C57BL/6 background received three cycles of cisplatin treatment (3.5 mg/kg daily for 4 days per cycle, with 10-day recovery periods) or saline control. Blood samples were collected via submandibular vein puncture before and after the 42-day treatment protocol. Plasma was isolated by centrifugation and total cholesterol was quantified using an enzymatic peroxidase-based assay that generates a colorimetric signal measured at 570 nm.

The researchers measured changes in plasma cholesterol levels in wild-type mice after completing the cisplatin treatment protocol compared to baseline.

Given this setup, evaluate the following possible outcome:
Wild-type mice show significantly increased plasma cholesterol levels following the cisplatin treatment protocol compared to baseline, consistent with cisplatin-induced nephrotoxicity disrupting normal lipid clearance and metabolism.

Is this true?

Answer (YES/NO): NO